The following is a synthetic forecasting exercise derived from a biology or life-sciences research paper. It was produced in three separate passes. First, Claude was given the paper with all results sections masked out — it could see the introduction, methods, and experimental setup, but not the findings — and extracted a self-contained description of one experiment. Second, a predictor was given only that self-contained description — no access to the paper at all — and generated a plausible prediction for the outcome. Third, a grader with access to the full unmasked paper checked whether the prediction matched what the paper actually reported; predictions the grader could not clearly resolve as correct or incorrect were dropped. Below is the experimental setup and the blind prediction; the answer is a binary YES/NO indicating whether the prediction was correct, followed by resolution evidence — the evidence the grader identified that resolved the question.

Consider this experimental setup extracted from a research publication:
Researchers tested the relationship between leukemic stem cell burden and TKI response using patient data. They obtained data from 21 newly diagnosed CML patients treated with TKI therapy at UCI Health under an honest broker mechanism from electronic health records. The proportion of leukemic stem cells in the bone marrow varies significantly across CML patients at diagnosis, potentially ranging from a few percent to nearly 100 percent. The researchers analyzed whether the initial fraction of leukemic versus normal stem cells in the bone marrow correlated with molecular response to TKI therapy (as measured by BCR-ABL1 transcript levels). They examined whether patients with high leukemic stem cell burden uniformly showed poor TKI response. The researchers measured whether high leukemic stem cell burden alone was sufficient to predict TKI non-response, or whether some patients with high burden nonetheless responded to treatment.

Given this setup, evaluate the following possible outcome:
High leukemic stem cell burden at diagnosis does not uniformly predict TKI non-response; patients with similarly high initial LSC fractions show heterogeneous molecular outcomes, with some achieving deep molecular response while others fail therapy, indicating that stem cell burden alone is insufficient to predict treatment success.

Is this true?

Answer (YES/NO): YES